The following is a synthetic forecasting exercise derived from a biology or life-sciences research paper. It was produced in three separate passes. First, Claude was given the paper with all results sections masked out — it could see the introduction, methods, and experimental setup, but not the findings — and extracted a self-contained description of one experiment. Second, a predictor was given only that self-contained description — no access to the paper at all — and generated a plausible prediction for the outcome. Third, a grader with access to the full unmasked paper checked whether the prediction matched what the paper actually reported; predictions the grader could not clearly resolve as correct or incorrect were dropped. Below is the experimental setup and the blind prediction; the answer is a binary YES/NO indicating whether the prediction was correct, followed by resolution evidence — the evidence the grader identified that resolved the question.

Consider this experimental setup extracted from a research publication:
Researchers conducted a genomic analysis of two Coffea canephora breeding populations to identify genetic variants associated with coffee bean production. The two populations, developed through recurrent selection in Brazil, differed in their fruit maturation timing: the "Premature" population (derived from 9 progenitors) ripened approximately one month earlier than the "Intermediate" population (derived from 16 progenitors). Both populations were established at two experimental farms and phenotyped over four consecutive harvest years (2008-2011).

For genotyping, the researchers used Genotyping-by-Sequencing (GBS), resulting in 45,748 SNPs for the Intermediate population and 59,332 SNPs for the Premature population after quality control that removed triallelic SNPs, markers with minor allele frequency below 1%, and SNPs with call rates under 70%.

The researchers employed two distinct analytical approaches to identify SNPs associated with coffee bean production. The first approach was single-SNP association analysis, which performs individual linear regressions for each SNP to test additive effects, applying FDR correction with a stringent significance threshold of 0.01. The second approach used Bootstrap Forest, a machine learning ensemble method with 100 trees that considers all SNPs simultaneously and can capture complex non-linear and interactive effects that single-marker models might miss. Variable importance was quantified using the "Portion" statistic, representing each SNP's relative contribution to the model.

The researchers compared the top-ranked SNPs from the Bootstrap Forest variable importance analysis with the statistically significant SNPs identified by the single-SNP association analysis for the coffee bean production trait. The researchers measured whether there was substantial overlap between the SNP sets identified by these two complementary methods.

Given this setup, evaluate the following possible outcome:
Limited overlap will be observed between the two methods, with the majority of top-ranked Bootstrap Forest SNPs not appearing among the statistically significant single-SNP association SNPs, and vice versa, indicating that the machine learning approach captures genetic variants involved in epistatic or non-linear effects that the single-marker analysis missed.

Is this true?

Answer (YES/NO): YES